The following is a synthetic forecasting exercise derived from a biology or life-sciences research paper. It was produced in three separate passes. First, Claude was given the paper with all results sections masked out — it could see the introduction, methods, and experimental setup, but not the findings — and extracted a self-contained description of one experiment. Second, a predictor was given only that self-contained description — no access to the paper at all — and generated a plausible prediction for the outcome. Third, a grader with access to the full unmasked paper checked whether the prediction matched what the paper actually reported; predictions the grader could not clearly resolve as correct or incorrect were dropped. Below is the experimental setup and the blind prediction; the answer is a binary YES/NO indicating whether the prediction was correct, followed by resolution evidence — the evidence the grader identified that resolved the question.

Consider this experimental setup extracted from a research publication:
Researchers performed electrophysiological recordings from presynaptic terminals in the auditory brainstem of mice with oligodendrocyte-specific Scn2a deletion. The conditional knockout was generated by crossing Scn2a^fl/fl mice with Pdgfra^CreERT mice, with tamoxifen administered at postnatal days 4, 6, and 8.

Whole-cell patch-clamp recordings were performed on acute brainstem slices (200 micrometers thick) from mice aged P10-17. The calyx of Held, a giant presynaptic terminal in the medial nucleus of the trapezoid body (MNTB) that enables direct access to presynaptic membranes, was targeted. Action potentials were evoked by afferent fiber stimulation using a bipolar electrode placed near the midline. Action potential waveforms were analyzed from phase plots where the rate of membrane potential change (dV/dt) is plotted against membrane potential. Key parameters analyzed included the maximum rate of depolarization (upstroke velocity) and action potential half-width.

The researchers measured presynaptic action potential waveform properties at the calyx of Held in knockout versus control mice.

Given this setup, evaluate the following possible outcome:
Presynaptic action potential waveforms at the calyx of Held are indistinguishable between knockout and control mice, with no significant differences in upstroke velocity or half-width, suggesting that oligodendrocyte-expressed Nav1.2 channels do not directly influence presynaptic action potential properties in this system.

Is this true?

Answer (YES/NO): NO